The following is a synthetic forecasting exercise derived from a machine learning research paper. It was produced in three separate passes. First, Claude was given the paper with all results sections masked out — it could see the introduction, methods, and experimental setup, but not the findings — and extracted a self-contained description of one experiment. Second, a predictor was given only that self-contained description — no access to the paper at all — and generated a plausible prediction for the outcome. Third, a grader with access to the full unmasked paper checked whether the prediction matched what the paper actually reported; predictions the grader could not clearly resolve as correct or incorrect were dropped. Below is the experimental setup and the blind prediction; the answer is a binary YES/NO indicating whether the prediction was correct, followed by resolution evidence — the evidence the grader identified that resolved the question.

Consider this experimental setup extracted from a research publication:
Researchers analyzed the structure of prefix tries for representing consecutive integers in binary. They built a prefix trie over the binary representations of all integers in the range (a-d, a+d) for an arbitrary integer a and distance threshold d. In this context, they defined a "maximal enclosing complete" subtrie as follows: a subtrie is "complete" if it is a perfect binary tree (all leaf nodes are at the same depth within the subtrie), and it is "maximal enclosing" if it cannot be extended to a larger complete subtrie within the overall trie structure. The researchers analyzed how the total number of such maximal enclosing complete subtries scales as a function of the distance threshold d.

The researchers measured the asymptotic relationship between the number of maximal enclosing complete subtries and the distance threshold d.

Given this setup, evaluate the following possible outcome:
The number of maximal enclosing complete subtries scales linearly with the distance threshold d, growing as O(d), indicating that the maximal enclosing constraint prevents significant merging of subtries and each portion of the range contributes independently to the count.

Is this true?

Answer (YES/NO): NO